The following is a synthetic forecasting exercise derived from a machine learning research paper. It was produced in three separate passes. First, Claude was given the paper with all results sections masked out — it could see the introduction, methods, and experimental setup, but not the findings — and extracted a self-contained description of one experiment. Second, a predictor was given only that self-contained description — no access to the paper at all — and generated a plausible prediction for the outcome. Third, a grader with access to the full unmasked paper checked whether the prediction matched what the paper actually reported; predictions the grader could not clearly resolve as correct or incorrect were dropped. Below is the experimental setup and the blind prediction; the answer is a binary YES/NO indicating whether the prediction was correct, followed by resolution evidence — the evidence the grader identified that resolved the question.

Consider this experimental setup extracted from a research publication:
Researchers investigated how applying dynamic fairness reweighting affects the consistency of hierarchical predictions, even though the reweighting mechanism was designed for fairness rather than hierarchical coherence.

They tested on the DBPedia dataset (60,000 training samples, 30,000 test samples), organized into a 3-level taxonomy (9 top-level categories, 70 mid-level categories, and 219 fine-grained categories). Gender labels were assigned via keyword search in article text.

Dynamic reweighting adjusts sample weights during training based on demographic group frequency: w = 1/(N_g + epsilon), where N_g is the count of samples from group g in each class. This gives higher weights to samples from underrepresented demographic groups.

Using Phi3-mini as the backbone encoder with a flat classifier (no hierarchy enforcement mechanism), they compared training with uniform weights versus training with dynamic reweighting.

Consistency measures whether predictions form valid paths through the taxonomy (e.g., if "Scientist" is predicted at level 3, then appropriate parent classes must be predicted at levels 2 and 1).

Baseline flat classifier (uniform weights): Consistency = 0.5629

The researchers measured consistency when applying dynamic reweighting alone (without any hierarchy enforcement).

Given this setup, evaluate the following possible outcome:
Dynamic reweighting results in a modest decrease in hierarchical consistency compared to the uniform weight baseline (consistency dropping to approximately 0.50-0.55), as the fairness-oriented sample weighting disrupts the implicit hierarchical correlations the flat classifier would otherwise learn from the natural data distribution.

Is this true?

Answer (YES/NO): NO